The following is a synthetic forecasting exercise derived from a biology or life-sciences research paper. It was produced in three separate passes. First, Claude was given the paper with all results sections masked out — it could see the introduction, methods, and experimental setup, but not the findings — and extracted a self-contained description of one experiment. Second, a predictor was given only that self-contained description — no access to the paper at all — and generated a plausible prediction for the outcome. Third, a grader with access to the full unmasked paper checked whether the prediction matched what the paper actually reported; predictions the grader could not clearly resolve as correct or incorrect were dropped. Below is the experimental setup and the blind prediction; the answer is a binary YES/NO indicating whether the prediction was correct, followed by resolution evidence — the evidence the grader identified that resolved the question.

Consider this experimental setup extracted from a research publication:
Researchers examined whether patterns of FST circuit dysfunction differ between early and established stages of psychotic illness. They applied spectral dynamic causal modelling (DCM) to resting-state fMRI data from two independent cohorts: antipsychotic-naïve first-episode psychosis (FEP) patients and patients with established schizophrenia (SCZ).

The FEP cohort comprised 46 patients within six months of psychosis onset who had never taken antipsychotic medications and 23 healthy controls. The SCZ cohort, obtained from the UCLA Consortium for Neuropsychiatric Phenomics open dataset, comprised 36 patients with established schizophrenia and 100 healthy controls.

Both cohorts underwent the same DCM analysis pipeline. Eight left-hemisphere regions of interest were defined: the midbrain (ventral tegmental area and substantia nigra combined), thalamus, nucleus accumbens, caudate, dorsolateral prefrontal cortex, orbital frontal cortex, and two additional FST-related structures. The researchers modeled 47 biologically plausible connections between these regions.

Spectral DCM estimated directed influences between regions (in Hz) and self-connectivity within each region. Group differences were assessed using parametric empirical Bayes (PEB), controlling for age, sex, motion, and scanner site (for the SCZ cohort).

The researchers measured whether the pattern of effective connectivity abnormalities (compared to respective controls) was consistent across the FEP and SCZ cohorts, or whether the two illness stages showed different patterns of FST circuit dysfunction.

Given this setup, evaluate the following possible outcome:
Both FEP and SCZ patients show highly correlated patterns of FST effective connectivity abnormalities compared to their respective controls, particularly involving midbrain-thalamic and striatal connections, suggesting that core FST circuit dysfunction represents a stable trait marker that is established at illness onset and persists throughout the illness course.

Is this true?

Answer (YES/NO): NO